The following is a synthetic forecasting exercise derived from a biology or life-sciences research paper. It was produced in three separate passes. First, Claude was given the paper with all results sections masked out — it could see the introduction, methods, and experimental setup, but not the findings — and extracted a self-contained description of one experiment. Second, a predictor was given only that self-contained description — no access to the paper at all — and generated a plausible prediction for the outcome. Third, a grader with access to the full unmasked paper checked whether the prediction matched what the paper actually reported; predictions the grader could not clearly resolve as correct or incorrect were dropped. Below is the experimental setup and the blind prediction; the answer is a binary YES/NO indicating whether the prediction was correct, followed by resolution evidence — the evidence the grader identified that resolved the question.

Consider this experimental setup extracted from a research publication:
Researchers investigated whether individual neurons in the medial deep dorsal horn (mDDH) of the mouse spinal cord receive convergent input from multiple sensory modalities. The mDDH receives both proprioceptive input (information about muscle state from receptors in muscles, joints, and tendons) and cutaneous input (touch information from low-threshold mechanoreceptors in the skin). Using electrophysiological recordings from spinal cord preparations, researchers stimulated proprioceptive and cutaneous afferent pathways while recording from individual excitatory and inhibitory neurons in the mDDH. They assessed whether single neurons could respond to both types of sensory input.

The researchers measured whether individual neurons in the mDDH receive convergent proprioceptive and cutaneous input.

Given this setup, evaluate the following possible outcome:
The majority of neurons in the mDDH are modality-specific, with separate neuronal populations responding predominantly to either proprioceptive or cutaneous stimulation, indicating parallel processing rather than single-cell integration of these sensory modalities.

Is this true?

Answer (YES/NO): NO